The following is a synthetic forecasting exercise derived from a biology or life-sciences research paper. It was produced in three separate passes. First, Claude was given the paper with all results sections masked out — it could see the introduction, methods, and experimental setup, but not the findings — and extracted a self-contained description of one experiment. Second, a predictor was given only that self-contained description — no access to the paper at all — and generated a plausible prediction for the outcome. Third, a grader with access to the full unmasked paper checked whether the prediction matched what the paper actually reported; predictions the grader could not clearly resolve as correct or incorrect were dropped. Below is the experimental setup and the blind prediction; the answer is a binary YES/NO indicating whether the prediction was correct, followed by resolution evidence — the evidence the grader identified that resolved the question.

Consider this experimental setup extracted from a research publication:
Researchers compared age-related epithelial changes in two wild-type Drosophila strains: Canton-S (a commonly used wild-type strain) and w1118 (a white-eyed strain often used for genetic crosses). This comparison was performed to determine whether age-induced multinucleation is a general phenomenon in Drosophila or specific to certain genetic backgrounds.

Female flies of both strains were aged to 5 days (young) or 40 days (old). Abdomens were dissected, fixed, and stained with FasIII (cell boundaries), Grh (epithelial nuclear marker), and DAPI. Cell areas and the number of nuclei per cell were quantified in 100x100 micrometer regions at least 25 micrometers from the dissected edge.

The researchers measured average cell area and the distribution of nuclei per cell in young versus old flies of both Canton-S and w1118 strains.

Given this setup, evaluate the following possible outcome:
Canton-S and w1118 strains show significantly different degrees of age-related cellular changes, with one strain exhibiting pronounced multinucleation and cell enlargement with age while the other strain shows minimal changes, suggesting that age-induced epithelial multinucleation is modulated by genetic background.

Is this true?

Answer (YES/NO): NO